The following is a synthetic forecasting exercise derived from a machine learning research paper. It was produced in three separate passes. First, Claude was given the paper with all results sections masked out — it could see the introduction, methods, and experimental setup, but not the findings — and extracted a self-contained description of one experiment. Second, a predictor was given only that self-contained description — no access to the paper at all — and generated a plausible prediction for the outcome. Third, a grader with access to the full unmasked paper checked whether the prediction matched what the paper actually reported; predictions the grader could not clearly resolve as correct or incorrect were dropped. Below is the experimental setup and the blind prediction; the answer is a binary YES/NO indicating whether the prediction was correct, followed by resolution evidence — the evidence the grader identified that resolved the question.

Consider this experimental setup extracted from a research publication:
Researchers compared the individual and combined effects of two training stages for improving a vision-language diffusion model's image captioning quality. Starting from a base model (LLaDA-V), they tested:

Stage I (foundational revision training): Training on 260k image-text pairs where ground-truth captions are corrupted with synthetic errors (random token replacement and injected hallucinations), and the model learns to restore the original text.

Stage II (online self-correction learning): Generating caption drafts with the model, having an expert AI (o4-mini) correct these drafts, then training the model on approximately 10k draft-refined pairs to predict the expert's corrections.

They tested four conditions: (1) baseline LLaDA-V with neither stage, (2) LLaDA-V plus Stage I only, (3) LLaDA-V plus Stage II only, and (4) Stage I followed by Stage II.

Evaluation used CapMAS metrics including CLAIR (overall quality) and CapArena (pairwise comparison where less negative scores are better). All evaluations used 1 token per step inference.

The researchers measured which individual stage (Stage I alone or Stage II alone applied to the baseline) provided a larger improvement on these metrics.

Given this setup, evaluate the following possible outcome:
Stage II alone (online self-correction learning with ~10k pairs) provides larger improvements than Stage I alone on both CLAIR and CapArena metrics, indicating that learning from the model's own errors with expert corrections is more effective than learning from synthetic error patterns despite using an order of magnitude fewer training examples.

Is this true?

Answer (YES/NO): YES